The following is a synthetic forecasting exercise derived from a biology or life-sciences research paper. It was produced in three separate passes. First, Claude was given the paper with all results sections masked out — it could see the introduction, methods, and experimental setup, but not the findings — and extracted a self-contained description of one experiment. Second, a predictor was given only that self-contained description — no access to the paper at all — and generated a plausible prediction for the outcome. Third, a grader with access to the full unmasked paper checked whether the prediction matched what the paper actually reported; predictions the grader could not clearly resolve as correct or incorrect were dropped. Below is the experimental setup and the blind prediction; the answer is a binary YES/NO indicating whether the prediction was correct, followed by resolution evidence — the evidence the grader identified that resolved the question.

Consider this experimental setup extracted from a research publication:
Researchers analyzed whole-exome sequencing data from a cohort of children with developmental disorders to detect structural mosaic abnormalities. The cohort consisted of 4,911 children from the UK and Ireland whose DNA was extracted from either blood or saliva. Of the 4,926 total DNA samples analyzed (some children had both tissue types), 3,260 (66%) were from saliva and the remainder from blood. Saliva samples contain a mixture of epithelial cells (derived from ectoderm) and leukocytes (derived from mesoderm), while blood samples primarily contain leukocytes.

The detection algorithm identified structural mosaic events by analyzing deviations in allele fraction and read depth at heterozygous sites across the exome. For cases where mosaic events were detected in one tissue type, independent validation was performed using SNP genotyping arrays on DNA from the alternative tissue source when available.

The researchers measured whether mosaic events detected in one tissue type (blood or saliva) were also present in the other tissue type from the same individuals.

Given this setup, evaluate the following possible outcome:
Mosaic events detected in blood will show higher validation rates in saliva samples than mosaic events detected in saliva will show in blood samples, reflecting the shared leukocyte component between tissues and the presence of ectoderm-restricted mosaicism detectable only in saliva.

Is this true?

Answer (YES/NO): YES